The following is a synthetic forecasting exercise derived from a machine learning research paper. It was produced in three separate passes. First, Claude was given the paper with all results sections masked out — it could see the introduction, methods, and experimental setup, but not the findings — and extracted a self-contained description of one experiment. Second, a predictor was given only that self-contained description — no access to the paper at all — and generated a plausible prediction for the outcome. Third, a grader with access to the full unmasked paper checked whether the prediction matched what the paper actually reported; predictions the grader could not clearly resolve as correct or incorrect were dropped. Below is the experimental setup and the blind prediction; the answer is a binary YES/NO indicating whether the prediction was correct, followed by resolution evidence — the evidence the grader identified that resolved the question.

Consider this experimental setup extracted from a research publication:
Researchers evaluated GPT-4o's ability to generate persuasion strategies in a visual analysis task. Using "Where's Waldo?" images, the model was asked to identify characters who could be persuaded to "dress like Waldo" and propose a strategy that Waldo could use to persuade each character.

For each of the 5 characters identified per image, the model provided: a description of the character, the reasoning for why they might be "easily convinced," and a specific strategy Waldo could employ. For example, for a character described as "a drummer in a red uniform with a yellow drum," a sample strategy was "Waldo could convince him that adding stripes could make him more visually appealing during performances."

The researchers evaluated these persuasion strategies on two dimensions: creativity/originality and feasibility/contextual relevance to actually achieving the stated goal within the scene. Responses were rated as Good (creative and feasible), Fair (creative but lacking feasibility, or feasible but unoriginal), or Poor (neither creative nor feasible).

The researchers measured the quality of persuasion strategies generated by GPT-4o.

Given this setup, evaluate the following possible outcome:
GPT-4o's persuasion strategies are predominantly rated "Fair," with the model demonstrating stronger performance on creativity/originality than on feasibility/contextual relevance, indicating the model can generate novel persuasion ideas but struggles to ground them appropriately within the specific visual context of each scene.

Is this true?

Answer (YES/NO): NO